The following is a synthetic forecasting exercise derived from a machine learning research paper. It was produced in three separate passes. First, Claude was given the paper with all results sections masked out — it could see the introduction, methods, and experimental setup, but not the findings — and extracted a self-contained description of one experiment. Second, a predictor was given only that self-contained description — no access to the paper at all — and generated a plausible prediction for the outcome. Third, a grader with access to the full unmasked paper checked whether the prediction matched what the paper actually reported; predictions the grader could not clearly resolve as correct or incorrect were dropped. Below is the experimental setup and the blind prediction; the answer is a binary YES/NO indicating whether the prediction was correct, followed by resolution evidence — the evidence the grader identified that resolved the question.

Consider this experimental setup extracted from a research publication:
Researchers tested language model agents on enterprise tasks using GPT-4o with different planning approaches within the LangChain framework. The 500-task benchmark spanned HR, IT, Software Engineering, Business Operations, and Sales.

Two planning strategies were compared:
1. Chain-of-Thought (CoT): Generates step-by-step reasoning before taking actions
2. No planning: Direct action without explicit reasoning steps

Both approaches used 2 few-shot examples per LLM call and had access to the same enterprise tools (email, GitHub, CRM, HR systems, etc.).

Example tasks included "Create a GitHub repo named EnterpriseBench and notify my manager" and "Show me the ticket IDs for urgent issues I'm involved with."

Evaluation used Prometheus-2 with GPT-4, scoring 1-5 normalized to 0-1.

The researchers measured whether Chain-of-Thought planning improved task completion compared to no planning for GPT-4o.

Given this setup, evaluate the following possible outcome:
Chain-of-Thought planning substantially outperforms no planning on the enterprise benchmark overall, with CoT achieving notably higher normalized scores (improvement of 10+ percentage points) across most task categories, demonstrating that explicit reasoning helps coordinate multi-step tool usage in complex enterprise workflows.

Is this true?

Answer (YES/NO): NO